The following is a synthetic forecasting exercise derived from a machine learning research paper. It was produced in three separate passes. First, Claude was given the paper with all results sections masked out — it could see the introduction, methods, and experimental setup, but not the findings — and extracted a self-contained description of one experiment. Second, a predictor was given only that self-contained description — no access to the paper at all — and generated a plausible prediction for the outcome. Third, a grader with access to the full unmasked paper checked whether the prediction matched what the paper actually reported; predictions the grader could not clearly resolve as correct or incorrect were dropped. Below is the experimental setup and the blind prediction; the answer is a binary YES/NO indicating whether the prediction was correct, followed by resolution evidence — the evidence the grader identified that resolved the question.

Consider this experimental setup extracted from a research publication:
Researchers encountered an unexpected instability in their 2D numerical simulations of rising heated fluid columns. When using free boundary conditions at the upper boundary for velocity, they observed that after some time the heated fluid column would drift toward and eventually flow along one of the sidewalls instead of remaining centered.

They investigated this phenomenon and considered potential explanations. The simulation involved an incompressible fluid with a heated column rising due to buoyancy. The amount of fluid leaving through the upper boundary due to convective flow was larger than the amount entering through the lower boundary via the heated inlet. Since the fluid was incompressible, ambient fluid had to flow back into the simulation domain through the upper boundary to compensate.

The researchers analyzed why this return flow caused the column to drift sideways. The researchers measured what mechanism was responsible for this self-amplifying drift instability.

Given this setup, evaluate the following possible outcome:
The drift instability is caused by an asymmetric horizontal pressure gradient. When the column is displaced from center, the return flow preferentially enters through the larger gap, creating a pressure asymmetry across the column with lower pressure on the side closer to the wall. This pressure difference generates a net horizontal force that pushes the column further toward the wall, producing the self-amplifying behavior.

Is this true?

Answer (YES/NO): NO